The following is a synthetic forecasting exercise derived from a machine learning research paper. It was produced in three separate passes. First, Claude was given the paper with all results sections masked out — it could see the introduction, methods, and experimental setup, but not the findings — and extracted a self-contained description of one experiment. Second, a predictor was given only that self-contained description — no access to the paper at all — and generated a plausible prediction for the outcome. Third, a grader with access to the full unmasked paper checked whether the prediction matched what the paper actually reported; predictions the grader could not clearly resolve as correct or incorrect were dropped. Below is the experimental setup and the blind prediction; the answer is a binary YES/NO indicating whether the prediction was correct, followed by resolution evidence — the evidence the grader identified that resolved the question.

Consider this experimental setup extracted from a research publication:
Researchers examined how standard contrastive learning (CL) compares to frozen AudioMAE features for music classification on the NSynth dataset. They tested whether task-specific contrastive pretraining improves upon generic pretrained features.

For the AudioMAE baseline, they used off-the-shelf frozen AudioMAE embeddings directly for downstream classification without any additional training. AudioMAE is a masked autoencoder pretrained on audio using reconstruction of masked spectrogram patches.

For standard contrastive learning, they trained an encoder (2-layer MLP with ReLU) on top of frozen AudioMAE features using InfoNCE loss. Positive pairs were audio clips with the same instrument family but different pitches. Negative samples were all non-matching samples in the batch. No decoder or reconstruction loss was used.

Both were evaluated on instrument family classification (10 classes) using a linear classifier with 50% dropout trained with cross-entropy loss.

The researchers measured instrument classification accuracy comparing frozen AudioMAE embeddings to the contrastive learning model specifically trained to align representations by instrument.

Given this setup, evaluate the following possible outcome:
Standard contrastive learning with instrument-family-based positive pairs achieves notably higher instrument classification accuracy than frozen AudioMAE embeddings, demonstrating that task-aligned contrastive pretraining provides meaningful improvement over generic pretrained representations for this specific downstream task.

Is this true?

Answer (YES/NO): NO